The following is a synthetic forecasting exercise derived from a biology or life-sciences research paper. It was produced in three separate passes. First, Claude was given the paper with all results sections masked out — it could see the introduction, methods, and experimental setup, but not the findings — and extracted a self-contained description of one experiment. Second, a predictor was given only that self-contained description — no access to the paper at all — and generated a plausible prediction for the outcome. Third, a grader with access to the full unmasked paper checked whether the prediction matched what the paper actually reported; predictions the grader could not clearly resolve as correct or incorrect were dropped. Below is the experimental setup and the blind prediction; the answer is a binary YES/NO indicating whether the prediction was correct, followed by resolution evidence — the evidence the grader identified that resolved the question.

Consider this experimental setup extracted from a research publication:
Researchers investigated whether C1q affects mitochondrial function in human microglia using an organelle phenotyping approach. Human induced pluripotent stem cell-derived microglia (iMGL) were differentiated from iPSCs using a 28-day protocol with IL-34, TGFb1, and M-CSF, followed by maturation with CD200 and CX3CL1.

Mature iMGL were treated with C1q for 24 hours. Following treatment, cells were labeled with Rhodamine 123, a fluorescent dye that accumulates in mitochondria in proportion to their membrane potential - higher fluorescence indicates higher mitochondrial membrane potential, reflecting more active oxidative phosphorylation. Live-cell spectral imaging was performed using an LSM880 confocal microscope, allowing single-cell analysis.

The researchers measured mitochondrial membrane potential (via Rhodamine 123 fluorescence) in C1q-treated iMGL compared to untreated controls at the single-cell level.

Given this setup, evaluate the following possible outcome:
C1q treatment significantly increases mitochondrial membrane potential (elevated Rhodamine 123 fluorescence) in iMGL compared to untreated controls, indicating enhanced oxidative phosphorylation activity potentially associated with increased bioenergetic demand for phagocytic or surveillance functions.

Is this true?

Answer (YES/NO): YES